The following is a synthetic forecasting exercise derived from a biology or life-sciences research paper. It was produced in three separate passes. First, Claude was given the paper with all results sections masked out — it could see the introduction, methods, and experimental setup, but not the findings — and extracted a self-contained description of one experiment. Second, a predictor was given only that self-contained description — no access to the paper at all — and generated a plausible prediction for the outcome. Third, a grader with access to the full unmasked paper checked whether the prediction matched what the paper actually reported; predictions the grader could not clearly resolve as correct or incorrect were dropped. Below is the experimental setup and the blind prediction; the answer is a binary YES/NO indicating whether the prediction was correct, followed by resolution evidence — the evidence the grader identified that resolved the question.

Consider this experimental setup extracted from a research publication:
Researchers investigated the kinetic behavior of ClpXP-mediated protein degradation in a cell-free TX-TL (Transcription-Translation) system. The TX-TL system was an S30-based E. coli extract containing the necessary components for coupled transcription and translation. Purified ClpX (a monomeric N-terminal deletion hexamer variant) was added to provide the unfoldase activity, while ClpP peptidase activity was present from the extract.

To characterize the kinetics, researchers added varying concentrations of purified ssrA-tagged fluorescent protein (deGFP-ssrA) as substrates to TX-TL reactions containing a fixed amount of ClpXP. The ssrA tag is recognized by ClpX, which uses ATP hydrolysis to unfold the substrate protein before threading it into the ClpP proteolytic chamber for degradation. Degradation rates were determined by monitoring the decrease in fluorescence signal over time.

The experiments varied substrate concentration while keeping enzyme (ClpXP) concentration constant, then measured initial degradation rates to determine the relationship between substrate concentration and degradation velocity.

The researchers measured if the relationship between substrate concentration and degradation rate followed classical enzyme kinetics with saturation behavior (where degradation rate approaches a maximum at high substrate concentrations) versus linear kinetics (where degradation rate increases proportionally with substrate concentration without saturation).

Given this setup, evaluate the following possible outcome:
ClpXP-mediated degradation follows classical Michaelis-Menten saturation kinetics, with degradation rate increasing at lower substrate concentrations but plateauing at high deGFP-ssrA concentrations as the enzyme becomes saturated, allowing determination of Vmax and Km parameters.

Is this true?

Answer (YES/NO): YES